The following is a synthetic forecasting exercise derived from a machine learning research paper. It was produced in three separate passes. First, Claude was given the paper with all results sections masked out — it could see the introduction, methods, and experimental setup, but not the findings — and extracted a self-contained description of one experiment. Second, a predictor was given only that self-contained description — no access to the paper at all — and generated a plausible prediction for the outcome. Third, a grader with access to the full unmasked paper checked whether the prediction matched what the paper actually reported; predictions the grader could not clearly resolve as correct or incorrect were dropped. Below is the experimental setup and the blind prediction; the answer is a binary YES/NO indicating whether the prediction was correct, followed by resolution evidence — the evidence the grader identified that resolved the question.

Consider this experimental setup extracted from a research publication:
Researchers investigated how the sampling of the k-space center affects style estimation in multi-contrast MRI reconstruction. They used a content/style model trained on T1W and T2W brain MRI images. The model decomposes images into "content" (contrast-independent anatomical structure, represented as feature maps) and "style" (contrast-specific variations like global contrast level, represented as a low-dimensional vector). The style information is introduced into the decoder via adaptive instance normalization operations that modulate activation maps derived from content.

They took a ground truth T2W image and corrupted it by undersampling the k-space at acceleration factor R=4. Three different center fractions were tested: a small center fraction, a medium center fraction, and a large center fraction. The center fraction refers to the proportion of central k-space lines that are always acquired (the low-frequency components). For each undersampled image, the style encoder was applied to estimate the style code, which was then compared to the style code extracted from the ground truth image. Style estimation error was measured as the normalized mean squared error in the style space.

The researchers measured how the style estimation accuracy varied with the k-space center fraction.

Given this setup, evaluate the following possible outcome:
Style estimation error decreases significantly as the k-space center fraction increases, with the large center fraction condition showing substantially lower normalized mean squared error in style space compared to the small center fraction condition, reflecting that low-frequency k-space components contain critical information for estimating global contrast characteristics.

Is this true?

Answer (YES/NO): YES